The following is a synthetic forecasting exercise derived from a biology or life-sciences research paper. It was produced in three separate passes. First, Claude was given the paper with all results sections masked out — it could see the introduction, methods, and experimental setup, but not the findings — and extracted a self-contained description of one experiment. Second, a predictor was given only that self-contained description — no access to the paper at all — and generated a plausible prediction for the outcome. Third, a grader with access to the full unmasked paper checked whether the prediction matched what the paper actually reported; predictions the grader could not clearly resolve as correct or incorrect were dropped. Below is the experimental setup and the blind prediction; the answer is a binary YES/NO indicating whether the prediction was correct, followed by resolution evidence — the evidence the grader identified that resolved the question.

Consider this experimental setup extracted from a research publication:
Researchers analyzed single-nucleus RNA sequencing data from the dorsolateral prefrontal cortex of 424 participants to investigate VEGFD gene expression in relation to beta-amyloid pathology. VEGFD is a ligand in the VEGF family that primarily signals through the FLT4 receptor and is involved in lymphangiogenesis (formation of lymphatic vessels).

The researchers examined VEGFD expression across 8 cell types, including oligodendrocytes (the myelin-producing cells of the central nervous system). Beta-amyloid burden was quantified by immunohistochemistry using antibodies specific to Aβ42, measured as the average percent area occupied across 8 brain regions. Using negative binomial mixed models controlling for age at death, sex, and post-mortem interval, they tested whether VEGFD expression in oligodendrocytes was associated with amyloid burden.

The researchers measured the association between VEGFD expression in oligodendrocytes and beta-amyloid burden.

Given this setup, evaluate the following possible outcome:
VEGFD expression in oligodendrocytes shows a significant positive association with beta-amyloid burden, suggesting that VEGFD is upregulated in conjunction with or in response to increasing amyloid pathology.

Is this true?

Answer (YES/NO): NO